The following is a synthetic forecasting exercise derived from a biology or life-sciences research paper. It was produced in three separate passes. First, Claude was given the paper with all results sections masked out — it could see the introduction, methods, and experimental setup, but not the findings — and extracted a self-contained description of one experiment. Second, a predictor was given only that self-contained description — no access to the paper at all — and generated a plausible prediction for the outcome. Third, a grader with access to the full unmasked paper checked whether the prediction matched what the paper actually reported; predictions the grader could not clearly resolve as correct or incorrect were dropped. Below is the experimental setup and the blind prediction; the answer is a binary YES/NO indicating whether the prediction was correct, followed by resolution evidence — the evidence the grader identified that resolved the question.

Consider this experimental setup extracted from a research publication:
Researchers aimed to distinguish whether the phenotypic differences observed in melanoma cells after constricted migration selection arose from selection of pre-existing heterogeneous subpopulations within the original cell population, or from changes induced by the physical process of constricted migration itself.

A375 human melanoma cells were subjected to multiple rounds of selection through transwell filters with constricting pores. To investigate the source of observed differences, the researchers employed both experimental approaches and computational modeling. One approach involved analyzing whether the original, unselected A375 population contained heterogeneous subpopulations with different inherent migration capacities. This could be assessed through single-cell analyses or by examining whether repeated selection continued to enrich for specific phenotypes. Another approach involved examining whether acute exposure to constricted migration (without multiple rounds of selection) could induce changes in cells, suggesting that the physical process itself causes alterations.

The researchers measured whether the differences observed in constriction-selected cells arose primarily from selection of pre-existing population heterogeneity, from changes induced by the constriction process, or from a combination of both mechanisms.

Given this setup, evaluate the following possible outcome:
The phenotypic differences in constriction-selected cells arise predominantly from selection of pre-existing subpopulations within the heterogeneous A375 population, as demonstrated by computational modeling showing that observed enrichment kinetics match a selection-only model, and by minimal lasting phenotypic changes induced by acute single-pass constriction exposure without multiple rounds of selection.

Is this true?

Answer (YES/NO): NO